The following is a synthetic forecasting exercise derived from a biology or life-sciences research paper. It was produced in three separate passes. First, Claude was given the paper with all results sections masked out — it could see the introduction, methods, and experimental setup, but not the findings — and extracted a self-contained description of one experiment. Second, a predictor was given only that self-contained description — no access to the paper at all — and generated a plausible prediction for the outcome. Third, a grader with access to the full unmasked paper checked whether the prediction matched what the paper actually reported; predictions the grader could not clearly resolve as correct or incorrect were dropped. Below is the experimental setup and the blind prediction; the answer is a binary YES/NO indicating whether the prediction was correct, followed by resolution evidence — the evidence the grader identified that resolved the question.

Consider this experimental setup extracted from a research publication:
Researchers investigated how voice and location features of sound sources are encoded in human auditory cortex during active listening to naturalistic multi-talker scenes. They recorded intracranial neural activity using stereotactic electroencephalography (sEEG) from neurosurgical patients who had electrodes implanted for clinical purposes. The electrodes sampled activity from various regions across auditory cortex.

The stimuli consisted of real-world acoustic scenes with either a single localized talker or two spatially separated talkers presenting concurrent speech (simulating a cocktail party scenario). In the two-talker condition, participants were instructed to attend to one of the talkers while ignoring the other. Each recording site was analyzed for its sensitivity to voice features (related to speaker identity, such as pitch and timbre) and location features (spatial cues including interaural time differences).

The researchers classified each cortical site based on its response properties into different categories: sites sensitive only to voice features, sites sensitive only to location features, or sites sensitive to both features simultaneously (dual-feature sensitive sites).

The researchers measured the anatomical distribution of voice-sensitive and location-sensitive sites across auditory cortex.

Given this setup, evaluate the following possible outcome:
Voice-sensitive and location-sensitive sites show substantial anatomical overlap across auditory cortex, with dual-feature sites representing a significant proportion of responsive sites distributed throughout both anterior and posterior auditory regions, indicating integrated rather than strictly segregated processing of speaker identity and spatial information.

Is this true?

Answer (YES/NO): NO